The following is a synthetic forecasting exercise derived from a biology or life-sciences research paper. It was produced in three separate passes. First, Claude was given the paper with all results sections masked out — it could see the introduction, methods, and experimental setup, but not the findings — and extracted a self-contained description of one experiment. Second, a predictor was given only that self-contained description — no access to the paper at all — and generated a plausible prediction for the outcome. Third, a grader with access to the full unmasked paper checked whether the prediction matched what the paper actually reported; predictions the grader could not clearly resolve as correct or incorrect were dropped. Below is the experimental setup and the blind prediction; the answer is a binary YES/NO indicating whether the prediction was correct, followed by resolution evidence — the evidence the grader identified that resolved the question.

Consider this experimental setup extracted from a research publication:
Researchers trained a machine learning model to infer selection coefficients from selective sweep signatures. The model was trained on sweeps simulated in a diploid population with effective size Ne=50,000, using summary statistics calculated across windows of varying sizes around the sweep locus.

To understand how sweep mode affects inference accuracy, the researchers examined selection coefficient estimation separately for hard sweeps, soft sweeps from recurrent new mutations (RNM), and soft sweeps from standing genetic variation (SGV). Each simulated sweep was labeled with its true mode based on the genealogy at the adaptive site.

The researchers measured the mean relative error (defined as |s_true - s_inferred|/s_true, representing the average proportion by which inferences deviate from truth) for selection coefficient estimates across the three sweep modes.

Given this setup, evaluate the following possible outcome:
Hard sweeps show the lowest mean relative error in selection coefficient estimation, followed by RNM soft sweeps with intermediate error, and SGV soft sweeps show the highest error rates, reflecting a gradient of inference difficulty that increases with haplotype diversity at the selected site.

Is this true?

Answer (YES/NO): NO